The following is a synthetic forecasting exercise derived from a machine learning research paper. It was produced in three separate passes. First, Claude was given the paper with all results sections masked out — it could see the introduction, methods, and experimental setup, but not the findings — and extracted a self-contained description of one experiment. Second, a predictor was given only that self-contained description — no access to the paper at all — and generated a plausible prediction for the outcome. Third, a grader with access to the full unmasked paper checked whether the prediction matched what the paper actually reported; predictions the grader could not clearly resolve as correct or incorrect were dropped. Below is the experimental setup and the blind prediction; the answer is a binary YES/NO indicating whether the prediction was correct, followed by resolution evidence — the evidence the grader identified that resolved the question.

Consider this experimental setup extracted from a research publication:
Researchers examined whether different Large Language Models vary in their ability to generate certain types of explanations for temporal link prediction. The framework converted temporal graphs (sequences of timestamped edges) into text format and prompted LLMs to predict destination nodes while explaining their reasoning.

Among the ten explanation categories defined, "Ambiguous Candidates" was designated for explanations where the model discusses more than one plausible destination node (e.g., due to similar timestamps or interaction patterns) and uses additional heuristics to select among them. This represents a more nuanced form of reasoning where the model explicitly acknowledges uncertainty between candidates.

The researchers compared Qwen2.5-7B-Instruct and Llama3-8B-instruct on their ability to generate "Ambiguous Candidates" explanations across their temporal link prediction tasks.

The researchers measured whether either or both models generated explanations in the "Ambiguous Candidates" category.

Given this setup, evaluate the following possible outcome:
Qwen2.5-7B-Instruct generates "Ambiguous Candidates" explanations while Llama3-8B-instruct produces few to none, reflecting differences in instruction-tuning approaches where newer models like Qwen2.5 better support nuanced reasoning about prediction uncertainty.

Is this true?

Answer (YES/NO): NO